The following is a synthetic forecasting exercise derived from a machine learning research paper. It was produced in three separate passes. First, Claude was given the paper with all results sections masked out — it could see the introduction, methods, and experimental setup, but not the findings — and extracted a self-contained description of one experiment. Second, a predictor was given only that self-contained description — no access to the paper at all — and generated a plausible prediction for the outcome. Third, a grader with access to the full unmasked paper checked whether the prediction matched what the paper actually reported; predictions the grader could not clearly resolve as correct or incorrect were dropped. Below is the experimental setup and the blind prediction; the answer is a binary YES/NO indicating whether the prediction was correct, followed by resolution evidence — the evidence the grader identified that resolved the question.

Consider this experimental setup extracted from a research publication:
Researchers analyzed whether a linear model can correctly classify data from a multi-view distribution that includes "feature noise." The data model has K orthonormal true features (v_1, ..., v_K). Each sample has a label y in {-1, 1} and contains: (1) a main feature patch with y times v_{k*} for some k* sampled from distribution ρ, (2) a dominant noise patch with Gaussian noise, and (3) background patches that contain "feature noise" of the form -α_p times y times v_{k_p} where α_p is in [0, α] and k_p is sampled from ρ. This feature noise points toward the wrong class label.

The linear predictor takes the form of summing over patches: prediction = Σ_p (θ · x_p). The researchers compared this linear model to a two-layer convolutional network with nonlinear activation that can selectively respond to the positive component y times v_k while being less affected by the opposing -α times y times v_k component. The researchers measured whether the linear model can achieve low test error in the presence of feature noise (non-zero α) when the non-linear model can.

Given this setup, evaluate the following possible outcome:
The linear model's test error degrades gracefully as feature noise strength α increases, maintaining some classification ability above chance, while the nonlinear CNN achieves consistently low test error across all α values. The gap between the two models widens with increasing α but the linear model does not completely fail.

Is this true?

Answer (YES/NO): NO